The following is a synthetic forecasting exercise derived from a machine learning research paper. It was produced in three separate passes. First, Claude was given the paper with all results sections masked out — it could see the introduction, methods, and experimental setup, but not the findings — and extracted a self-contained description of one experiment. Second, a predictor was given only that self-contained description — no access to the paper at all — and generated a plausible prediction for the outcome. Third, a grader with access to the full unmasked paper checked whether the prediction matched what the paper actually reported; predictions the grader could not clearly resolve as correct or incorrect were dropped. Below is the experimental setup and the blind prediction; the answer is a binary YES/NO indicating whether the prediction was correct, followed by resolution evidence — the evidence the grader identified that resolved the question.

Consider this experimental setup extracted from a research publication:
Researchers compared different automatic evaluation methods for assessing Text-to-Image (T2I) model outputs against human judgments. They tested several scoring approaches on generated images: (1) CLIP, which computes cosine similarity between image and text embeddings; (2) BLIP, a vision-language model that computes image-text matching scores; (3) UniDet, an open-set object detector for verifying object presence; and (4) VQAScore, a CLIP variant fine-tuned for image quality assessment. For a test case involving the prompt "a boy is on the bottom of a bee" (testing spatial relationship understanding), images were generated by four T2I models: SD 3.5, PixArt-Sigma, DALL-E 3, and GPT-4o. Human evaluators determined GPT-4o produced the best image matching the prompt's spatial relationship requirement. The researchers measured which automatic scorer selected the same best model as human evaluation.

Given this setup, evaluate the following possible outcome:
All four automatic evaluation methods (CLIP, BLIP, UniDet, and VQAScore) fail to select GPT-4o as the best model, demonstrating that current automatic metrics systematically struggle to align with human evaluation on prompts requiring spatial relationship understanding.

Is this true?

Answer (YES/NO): YES